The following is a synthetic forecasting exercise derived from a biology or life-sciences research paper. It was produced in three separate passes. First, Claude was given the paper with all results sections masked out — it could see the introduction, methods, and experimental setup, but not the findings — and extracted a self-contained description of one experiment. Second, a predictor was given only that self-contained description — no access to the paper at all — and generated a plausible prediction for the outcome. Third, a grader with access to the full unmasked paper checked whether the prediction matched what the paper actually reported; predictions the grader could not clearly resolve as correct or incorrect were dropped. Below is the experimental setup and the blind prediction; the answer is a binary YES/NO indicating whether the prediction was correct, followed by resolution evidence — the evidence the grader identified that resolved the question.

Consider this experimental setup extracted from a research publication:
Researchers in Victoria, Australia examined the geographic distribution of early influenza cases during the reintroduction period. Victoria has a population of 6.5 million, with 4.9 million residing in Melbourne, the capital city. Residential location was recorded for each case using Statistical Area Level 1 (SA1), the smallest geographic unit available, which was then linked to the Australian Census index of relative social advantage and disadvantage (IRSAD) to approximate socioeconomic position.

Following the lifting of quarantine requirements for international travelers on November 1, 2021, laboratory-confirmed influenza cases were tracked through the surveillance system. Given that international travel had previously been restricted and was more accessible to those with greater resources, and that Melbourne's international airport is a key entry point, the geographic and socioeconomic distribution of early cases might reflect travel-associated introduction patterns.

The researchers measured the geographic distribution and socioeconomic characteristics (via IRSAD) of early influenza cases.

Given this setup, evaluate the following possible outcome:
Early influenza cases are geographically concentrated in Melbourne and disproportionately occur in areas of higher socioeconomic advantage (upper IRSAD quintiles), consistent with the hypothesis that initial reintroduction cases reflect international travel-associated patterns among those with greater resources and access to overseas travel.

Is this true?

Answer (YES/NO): YES